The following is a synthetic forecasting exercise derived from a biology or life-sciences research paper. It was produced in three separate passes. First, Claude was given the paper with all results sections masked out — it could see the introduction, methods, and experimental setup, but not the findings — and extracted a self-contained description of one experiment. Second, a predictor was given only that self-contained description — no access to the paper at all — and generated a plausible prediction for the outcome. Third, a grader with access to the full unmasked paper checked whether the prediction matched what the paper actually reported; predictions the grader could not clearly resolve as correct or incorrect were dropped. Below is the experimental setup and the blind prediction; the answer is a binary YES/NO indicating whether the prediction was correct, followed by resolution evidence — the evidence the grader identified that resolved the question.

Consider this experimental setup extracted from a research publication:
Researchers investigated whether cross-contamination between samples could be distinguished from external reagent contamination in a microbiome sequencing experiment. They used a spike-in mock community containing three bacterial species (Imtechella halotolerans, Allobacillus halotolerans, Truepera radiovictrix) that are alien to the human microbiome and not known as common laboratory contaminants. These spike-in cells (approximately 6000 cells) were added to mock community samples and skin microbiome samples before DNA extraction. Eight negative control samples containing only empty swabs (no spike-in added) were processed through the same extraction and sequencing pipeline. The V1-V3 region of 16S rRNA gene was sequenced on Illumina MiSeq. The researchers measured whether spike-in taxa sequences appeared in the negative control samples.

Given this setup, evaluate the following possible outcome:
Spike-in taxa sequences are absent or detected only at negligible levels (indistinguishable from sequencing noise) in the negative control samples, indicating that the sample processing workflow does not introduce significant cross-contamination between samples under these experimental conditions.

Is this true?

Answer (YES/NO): NO